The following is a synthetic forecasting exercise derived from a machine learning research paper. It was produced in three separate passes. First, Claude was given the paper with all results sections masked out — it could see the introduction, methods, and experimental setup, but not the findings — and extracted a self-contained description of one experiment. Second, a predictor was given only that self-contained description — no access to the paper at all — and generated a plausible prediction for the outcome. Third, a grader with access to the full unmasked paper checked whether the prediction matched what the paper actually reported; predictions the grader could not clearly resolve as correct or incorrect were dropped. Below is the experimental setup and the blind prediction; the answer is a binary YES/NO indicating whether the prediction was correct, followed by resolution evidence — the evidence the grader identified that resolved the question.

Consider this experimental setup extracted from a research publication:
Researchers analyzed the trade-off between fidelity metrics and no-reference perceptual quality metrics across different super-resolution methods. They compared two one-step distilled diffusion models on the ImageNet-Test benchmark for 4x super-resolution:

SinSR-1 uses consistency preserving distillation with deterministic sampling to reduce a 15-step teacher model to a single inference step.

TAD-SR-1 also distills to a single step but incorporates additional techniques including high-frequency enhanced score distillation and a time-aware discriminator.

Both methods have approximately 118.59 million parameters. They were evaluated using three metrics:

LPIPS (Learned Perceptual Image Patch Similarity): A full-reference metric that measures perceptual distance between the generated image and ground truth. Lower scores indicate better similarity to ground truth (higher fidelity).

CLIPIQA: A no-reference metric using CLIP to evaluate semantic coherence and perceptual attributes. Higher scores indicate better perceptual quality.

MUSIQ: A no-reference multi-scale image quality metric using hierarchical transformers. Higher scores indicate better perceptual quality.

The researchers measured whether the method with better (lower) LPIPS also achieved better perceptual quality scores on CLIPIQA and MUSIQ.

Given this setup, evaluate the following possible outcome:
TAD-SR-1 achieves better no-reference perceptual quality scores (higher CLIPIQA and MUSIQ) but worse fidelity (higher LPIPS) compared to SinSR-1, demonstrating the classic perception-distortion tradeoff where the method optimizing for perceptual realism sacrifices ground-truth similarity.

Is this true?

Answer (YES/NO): YES